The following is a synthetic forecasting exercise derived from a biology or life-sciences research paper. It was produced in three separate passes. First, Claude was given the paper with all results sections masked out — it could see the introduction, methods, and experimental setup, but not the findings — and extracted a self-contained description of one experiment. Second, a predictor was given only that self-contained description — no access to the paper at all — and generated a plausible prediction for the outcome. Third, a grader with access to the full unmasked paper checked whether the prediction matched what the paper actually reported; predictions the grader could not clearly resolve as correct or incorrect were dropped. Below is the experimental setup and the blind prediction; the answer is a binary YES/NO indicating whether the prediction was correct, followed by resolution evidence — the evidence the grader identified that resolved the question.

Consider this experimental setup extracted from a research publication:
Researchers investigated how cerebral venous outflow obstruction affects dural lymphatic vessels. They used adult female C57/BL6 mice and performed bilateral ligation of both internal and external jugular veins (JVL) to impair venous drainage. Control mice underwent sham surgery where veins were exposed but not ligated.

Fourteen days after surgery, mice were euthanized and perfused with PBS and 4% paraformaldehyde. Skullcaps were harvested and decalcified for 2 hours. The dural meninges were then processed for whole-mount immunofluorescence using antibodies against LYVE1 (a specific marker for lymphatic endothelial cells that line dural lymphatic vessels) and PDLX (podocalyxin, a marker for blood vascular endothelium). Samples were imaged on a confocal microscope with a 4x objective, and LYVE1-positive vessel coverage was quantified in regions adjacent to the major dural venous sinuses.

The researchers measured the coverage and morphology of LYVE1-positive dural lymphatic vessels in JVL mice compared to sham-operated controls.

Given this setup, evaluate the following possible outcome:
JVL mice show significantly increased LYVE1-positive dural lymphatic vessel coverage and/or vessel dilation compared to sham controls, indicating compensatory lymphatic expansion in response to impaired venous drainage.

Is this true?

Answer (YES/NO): NO